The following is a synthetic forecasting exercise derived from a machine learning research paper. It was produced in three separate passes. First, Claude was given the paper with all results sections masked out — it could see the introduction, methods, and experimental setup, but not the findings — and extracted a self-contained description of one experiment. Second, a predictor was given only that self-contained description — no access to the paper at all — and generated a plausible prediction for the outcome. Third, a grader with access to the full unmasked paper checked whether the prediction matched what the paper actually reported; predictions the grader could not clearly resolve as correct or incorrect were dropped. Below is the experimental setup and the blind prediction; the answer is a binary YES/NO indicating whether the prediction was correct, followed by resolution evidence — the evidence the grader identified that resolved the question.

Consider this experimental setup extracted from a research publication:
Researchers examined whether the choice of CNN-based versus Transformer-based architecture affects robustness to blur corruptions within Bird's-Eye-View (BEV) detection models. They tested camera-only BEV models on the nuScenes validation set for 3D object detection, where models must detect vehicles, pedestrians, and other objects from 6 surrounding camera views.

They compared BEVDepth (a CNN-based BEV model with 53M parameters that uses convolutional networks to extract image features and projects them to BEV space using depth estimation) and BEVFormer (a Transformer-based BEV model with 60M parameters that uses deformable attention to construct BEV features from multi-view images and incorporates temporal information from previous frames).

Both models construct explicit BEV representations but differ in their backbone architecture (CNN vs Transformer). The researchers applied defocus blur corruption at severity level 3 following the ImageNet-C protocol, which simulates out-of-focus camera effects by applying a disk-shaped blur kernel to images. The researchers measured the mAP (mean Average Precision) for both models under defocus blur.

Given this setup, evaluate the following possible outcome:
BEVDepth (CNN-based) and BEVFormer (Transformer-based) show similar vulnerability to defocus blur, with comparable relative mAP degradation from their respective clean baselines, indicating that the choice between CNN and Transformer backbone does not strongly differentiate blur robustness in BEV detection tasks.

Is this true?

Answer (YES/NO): NO